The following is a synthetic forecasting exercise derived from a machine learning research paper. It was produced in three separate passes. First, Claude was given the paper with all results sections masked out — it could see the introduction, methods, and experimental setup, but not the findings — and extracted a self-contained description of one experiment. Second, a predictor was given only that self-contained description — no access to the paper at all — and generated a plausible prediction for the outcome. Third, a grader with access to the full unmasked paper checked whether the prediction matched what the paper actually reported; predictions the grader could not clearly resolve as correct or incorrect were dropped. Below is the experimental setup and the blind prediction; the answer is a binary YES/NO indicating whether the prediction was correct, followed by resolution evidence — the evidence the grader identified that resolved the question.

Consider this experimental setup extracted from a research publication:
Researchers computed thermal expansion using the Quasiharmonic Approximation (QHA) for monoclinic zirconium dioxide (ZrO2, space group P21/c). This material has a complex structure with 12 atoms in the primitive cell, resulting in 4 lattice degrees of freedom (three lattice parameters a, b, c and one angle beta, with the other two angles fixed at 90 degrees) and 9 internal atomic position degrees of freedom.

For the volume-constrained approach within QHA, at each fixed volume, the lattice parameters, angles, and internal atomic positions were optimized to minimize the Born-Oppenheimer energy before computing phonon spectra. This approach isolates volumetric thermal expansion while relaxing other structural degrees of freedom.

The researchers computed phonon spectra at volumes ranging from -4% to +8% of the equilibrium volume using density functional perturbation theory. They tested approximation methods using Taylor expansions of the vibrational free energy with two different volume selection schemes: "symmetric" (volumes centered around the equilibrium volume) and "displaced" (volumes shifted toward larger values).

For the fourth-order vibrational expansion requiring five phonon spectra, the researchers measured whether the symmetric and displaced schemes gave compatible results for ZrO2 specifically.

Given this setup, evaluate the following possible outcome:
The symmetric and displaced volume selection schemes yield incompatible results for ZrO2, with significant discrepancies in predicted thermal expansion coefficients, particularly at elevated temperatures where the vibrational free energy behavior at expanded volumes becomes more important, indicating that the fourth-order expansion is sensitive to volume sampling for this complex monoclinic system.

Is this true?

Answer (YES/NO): YES